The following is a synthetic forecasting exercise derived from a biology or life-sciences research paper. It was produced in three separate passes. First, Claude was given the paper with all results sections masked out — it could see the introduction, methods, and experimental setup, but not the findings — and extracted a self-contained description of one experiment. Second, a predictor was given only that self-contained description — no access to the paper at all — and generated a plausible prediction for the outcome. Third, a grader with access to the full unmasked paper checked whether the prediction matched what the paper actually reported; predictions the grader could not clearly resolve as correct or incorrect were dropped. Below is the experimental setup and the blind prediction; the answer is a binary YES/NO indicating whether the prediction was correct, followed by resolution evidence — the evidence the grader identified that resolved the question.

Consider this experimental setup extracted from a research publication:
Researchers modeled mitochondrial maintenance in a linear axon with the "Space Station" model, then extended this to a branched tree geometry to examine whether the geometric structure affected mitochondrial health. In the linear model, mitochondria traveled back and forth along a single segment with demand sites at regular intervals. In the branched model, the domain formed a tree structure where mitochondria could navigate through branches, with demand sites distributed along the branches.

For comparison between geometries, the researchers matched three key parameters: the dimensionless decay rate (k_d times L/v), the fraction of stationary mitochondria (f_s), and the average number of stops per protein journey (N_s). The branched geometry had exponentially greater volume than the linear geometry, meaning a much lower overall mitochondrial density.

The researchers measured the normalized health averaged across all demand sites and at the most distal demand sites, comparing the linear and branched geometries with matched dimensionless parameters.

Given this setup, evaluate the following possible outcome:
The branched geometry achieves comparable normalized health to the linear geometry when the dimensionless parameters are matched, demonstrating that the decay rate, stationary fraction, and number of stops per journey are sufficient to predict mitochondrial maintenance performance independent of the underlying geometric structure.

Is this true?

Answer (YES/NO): YES